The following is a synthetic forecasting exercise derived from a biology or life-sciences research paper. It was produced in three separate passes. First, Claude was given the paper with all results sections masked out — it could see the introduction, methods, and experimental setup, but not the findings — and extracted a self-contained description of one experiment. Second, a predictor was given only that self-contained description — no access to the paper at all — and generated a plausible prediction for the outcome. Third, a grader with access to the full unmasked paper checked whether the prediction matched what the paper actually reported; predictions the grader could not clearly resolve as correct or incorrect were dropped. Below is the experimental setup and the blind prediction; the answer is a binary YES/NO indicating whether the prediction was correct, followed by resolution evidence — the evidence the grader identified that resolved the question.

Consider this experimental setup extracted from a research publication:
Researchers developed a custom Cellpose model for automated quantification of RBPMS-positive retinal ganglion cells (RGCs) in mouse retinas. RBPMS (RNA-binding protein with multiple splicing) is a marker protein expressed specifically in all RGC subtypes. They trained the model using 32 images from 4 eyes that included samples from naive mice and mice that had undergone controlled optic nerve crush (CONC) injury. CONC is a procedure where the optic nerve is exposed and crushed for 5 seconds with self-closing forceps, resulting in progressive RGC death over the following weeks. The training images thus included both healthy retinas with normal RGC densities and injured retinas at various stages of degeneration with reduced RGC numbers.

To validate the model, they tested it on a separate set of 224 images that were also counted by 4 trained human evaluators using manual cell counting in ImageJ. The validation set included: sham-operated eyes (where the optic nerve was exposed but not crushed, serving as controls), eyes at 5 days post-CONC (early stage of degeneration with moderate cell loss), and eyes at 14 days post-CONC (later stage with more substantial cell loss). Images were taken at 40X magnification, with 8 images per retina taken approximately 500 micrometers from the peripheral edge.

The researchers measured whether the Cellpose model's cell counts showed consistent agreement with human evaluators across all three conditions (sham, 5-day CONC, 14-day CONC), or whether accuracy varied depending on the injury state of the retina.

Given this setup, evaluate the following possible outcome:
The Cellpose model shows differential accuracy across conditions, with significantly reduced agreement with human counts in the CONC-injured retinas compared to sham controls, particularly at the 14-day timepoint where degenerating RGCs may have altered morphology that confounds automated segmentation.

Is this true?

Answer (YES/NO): NO